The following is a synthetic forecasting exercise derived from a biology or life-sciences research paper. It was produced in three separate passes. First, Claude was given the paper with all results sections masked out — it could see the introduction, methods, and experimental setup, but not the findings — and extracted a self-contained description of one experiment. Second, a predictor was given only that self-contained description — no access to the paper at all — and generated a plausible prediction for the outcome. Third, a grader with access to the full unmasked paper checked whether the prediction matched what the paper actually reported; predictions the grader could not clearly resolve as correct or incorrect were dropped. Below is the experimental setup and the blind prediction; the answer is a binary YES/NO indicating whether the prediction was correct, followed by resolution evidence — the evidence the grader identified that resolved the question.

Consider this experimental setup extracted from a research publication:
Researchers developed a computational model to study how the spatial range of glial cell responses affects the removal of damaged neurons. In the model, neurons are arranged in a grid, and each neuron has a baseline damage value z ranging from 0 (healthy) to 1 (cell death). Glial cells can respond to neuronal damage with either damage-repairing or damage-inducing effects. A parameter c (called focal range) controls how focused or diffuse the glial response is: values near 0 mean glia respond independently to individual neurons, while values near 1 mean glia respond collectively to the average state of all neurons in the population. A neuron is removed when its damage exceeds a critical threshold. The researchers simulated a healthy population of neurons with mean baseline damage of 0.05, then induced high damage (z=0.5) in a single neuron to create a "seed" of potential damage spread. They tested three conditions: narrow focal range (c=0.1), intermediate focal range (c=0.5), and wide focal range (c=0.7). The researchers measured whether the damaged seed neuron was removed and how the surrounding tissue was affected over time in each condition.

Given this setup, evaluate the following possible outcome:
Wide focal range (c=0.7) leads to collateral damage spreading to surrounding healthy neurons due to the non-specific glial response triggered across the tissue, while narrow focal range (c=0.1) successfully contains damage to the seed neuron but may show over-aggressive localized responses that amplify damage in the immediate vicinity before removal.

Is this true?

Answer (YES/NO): NO